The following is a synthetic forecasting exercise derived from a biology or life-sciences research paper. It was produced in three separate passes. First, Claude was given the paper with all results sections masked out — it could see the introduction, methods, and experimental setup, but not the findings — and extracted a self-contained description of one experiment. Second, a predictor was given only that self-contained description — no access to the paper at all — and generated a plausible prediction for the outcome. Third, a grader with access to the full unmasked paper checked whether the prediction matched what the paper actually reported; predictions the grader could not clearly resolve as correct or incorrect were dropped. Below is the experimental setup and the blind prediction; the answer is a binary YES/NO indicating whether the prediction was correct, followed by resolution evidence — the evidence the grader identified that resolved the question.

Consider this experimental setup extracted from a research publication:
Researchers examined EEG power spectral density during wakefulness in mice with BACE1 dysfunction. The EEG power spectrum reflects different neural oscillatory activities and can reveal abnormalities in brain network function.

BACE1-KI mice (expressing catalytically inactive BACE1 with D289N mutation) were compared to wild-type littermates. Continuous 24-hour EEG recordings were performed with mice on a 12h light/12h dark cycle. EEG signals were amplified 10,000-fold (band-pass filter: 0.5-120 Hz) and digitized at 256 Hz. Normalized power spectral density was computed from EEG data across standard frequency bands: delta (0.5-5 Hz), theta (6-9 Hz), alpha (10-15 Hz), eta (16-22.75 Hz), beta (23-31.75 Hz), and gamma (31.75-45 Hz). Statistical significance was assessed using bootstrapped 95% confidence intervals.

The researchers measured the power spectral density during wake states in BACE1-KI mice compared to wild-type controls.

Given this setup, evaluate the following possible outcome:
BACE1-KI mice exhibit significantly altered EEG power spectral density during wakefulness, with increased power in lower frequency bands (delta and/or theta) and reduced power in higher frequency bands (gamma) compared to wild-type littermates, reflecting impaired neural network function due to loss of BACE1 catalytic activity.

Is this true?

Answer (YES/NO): NO